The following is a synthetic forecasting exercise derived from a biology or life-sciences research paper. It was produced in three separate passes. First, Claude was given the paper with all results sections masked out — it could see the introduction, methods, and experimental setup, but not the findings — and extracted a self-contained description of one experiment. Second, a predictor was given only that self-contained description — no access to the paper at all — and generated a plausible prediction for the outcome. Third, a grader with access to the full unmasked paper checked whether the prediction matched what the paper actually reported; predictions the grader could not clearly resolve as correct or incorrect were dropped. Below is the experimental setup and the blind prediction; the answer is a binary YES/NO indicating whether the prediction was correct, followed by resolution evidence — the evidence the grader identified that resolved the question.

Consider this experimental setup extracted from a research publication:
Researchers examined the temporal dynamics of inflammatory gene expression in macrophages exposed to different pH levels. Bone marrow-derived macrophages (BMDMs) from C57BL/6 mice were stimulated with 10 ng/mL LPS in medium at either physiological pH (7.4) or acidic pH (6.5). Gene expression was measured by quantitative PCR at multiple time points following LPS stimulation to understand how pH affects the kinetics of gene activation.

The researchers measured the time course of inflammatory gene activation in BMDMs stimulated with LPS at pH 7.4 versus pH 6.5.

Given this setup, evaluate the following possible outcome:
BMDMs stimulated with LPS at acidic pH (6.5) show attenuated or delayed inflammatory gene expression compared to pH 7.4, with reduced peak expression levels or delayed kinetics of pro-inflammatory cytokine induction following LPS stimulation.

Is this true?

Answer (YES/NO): NO